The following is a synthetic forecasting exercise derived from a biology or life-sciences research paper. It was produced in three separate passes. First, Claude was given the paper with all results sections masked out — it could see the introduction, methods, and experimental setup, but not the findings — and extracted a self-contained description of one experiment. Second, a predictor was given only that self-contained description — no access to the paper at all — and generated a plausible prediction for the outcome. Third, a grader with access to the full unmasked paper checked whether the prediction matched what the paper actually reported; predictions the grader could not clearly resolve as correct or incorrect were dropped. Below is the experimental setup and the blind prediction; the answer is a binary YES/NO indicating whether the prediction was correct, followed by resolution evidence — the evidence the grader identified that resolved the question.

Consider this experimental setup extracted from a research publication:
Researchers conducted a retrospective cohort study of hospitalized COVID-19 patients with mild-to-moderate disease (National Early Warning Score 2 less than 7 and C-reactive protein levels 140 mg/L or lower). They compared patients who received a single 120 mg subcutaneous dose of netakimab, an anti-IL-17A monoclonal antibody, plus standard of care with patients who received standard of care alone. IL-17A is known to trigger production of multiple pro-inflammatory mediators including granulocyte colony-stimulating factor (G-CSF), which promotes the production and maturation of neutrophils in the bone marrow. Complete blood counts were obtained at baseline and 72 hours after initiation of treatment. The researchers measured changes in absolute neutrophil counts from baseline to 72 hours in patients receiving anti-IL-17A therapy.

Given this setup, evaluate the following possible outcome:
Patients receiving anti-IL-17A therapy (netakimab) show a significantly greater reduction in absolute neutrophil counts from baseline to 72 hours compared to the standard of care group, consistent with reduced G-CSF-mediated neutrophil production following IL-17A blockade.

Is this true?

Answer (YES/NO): NO